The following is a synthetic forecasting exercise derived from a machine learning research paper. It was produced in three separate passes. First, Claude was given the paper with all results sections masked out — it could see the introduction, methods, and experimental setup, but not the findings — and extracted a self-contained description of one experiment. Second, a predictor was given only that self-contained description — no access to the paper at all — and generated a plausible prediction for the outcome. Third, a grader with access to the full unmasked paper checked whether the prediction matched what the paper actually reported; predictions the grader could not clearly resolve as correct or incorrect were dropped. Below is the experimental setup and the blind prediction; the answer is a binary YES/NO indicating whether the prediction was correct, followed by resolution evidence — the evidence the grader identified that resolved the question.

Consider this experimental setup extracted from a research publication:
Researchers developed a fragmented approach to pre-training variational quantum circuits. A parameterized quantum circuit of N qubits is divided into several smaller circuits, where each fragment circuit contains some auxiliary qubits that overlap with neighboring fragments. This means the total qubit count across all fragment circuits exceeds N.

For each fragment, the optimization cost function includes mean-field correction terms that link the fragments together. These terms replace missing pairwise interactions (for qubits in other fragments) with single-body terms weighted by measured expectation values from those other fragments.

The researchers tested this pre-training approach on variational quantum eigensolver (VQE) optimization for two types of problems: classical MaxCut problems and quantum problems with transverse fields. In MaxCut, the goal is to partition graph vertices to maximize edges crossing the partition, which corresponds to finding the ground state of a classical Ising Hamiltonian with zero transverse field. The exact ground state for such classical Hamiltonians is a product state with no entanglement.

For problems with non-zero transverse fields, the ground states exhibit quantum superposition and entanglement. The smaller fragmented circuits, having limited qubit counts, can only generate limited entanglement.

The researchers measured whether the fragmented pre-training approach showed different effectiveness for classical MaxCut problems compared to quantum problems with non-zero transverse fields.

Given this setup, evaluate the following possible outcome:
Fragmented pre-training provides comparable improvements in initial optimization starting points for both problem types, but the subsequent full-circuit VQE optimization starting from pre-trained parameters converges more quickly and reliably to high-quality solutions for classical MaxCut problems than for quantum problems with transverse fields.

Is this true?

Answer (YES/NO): NO